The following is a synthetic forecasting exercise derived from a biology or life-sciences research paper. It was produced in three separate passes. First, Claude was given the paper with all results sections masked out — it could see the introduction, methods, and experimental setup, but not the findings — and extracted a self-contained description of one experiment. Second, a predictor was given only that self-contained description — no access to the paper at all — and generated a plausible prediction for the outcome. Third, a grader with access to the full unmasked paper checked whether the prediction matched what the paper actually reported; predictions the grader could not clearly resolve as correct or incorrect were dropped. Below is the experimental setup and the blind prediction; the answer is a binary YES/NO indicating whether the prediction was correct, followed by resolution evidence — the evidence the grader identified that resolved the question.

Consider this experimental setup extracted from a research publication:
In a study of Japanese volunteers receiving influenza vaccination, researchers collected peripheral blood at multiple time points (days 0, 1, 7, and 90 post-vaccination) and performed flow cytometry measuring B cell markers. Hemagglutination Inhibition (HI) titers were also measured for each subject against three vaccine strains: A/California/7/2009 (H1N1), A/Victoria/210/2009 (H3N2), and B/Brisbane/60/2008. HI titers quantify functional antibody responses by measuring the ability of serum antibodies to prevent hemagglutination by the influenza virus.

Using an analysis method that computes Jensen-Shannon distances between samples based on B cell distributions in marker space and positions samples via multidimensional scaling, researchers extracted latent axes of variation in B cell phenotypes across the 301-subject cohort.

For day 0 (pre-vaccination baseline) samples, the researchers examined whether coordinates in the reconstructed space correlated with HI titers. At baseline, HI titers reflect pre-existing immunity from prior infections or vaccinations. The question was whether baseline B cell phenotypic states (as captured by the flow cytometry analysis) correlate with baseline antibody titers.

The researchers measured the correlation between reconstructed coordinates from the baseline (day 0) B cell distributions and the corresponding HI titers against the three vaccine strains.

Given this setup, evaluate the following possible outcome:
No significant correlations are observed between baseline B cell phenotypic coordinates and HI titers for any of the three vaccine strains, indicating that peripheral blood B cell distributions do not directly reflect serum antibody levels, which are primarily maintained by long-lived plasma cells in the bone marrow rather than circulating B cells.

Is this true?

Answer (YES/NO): YES